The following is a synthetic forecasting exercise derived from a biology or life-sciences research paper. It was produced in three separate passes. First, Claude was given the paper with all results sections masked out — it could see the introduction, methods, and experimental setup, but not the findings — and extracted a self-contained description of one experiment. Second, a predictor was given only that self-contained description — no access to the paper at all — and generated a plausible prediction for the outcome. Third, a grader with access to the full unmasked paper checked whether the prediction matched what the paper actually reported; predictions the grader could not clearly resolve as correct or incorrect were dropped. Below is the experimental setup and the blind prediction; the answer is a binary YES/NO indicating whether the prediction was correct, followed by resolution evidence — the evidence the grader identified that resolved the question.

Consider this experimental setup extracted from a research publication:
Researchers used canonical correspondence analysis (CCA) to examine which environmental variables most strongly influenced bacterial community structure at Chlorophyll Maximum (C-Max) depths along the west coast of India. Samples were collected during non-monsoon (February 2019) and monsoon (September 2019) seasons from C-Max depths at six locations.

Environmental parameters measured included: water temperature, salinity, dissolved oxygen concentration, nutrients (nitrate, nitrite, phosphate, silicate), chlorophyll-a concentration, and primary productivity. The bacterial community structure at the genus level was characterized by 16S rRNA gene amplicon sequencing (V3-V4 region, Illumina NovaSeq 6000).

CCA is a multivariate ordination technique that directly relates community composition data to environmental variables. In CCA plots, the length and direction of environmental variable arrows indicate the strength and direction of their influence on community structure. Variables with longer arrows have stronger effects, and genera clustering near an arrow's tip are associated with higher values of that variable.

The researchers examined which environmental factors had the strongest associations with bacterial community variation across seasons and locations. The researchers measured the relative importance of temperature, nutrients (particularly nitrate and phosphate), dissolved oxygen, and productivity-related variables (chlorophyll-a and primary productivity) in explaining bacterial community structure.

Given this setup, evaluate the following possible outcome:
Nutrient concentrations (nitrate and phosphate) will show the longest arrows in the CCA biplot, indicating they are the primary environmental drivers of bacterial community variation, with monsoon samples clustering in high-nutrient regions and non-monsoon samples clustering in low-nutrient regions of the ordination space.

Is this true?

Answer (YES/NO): NO